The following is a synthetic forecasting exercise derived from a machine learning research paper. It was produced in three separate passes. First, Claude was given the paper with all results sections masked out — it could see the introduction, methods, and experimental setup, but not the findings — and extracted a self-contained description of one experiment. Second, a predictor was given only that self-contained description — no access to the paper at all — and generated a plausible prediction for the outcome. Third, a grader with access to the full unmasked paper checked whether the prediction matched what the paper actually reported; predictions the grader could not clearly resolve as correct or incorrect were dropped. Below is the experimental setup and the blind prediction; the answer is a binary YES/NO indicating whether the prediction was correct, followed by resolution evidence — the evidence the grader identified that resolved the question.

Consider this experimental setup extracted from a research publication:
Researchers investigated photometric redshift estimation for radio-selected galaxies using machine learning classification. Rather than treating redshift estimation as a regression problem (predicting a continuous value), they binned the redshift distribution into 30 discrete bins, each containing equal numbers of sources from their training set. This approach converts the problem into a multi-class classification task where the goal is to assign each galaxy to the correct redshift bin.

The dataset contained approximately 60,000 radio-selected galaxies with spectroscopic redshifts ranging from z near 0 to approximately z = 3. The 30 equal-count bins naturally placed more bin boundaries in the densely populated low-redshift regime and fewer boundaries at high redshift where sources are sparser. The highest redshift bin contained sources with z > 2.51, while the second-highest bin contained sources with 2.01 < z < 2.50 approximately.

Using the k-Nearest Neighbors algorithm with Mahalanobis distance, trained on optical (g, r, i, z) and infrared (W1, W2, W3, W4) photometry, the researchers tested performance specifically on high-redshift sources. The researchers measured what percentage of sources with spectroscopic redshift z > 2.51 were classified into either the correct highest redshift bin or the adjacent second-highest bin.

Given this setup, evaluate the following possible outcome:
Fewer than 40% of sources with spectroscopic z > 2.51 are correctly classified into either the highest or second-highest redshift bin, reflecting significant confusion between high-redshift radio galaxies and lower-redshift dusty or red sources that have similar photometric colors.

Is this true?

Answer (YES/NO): NO